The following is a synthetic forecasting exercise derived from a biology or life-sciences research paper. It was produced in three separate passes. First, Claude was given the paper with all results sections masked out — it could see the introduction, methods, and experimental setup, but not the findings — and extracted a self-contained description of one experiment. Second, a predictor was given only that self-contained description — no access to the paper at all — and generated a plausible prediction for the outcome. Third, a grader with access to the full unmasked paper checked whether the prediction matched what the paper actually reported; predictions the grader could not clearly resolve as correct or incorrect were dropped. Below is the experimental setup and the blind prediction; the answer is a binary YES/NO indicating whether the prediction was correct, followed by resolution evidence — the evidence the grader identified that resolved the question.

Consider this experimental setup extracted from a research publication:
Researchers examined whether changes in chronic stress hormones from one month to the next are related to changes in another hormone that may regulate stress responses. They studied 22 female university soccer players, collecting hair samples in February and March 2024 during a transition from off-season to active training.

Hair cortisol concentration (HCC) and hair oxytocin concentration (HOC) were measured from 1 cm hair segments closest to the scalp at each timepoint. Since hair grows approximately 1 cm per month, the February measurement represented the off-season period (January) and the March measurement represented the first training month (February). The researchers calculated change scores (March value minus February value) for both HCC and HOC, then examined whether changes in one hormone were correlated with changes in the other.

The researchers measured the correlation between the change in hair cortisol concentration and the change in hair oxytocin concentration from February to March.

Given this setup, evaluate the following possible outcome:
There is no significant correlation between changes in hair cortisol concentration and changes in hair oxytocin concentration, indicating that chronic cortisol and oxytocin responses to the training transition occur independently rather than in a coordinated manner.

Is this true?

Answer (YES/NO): YES